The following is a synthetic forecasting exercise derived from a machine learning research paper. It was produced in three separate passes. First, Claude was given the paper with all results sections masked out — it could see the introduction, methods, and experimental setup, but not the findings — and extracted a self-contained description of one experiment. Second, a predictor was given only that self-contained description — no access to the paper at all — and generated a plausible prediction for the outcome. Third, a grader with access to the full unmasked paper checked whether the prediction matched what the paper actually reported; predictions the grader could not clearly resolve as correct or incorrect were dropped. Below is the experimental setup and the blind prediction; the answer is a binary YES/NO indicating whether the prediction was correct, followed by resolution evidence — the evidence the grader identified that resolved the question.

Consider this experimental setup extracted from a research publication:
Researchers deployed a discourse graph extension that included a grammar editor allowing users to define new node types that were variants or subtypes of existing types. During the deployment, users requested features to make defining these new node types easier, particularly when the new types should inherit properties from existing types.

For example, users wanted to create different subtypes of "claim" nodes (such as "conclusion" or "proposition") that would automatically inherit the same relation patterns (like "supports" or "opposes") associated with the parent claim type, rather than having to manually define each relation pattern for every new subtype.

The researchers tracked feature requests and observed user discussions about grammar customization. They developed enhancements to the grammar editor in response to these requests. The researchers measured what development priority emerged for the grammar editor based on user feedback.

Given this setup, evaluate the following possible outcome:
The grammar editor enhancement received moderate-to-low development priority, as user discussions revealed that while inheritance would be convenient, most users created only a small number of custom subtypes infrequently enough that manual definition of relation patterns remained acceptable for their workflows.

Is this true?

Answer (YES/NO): NO